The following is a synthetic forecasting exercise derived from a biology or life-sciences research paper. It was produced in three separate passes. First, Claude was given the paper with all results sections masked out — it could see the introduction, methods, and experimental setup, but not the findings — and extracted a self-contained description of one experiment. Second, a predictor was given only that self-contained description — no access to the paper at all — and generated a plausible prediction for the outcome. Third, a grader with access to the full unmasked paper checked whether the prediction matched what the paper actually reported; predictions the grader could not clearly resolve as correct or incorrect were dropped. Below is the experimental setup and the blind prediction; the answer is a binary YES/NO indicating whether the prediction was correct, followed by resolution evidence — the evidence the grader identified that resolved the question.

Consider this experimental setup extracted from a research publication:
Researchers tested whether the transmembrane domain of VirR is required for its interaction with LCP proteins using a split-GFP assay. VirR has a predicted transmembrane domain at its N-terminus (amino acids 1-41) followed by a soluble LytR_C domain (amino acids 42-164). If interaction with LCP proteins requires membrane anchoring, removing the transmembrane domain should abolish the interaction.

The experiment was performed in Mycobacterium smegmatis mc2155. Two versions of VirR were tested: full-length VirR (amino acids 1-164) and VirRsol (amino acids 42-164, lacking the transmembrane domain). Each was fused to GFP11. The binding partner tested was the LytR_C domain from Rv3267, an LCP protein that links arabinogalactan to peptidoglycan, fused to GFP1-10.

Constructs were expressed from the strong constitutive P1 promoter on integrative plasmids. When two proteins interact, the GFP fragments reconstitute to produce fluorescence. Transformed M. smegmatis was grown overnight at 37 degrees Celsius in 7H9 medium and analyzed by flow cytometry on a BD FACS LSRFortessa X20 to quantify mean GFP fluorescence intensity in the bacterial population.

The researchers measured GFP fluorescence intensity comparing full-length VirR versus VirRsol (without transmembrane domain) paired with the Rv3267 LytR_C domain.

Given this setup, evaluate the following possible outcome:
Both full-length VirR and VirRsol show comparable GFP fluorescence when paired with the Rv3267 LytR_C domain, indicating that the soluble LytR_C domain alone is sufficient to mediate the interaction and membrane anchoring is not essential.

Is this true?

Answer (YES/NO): YES